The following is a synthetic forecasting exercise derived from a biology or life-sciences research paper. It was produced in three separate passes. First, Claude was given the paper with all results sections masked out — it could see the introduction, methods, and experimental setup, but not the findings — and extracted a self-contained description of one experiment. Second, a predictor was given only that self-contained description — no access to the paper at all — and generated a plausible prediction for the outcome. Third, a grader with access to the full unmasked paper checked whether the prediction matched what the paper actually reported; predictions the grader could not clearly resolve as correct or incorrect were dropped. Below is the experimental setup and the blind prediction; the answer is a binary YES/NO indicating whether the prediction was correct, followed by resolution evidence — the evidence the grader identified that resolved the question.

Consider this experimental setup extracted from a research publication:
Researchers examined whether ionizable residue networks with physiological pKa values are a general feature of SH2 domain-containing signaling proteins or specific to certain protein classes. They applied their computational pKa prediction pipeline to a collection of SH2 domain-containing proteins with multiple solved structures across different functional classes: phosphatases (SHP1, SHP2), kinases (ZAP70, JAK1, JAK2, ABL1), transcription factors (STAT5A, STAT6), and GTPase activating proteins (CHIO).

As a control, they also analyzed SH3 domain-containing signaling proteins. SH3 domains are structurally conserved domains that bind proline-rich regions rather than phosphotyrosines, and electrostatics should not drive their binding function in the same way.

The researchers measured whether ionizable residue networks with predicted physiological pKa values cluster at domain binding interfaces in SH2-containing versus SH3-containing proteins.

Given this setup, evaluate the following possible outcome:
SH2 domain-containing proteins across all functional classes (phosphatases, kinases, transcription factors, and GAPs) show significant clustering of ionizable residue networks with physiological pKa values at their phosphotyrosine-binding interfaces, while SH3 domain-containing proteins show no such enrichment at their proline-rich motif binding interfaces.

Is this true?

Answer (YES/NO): YES